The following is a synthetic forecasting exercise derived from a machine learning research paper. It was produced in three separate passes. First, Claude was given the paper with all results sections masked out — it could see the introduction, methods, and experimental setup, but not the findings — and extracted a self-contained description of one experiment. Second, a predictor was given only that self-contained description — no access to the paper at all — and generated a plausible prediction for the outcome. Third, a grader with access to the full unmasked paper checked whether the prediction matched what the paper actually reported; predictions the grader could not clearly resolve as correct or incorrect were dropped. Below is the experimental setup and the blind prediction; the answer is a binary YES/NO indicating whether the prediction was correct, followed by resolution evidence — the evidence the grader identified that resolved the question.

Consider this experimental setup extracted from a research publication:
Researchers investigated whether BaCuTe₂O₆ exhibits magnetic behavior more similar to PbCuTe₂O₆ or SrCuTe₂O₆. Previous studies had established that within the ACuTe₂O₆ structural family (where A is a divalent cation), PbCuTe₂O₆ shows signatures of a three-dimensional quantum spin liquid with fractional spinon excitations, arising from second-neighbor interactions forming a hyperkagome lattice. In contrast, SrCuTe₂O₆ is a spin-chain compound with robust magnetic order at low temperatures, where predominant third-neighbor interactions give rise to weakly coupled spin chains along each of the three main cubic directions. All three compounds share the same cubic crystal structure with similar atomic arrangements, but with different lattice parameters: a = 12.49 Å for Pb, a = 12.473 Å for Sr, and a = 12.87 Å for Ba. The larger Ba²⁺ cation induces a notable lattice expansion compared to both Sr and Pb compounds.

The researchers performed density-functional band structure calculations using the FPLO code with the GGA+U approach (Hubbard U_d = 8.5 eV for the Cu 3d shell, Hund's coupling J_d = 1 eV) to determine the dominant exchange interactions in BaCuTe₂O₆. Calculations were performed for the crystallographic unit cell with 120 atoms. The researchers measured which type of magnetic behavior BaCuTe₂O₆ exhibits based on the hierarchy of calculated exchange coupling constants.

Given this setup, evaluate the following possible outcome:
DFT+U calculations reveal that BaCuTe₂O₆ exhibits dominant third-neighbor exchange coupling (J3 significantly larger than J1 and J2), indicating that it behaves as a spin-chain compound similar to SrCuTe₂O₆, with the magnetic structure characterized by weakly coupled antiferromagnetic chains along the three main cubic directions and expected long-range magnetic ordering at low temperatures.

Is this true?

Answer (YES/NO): YES